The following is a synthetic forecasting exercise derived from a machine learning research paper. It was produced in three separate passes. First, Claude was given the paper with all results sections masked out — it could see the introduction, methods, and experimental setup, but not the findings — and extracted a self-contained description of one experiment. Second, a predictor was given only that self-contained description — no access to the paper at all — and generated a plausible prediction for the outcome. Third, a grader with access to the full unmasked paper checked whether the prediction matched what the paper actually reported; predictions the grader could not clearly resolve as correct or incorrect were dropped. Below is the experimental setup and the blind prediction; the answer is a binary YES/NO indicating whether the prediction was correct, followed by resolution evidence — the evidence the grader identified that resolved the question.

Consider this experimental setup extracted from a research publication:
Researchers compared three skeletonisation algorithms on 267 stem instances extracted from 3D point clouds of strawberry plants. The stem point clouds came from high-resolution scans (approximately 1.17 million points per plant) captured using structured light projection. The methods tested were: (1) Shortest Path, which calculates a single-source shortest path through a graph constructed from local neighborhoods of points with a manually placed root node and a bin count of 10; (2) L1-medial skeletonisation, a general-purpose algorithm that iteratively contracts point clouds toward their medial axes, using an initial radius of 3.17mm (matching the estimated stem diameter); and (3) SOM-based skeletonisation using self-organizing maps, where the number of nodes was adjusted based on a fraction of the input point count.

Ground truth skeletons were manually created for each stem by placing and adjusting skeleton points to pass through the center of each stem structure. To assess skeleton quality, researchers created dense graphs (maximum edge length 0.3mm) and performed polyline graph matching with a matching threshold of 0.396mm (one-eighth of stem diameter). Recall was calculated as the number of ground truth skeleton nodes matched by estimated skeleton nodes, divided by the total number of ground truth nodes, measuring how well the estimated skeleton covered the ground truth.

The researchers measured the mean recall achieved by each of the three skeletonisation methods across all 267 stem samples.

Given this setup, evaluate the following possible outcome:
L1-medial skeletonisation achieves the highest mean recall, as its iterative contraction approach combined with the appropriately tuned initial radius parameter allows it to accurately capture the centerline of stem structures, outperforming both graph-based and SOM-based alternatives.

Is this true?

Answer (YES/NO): NO